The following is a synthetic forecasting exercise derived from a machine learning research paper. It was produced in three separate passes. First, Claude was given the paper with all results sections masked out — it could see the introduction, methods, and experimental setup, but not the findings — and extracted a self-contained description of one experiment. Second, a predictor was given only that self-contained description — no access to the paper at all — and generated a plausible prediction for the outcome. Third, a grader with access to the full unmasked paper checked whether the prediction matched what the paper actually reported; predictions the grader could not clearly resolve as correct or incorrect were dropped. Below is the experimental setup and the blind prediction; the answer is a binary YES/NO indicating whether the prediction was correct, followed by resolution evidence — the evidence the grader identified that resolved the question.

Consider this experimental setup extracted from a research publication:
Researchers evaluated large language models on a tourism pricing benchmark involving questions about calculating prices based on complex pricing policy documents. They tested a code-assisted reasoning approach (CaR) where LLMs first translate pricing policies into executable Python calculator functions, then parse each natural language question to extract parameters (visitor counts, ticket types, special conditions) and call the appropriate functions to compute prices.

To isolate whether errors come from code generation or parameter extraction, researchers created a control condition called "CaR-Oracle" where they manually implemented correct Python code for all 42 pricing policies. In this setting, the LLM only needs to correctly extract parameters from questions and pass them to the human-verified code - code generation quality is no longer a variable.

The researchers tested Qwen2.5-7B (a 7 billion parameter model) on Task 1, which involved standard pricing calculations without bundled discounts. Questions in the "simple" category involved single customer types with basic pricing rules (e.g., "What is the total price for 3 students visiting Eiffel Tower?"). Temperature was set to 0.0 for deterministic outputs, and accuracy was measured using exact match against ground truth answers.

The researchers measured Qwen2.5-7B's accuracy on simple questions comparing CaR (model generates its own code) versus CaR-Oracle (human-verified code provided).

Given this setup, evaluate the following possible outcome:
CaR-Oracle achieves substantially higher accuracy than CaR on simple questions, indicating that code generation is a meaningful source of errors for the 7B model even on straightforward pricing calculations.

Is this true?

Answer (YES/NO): NO